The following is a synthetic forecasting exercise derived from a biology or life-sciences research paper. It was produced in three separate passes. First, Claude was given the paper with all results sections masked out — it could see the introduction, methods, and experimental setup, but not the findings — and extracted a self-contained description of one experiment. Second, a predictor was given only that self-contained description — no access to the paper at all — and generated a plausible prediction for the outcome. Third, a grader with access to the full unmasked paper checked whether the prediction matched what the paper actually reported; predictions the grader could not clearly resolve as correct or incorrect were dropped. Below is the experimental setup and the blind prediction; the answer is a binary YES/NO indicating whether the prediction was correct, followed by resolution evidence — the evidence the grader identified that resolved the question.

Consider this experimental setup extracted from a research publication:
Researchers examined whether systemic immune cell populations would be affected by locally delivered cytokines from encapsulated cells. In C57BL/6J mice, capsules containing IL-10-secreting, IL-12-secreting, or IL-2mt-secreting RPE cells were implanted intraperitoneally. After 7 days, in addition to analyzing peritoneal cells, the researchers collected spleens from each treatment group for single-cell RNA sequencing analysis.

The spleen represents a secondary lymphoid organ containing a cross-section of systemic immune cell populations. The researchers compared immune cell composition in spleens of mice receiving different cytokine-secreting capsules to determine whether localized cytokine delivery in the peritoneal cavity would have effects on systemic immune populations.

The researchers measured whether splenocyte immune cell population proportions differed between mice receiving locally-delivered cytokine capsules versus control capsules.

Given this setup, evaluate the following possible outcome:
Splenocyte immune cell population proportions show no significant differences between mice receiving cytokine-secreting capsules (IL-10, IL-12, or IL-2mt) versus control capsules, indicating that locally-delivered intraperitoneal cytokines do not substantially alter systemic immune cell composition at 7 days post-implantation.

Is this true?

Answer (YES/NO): NO